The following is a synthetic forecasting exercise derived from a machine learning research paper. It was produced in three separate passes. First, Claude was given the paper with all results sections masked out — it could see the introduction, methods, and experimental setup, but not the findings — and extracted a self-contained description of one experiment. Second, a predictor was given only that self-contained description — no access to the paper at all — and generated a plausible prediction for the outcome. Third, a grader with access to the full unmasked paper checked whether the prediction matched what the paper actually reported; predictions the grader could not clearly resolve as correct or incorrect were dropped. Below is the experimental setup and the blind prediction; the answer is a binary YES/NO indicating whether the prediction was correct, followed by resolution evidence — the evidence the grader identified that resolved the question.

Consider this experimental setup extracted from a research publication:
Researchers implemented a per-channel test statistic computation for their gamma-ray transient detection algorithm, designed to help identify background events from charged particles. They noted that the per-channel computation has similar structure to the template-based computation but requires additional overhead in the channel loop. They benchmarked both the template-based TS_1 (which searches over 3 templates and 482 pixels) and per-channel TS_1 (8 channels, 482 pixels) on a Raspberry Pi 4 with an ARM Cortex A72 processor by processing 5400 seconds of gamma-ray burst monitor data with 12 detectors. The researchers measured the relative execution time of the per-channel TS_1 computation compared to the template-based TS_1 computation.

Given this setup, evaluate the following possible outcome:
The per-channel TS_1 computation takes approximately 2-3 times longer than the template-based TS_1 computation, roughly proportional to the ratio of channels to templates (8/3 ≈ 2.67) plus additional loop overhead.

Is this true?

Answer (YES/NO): NO